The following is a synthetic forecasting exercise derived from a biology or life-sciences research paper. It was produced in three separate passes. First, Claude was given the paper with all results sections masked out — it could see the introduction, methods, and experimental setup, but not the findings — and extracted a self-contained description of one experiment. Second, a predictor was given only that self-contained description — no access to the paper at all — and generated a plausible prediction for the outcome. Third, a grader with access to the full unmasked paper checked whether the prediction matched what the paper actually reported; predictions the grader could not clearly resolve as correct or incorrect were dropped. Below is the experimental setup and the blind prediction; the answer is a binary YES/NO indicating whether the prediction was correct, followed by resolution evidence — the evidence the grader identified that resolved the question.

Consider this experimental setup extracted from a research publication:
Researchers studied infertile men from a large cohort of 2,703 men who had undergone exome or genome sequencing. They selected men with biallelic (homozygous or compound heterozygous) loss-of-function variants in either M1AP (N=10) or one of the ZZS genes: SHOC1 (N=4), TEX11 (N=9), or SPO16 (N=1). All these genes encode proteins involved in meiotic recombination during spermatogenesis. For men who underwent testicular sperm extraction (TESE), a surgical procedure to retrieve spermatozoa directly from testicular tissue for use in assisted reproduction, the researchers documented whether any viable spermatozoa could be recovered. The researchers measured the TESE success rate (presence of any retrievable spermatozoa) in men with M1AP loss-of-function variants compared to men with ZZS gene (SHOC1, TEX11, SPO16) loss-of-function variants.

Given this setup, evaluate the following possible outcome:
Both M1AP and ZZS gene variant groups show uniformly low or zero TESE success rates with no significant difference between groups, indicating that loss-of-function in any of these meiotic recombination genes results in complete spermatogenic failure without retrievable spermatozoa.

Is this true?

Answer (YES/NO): NO